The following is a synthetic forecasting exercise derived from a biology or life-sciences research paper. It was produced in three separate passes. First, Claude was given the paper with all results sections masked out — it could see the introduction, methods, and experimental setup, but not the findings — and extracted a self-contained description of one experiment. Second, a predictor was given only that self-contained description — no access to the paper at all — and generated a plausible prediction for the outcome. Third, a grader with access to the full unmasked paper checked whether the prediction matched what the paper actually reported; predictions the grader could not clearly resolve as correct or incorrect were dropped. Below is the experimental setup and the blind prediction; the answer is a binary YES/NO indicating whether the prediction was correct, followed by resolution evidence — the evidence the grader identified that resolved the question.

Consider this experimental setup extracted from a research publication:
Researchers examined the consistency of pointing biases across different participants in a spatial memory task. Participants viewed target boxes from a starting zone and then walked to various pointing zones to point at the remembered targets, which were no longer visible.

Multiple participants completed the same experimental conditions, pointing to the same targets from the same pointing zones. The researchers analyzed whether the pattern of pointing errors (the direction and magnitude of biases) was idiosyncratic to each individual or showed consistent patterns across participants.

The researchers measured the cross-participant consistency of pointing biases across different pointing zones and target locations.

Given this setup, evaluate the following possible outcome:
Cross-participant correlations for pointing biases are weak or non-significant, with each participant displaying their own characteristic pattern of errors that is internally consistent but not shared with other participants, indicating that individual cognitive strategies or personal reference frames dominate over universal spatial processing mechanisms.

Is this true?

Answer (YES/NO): NO